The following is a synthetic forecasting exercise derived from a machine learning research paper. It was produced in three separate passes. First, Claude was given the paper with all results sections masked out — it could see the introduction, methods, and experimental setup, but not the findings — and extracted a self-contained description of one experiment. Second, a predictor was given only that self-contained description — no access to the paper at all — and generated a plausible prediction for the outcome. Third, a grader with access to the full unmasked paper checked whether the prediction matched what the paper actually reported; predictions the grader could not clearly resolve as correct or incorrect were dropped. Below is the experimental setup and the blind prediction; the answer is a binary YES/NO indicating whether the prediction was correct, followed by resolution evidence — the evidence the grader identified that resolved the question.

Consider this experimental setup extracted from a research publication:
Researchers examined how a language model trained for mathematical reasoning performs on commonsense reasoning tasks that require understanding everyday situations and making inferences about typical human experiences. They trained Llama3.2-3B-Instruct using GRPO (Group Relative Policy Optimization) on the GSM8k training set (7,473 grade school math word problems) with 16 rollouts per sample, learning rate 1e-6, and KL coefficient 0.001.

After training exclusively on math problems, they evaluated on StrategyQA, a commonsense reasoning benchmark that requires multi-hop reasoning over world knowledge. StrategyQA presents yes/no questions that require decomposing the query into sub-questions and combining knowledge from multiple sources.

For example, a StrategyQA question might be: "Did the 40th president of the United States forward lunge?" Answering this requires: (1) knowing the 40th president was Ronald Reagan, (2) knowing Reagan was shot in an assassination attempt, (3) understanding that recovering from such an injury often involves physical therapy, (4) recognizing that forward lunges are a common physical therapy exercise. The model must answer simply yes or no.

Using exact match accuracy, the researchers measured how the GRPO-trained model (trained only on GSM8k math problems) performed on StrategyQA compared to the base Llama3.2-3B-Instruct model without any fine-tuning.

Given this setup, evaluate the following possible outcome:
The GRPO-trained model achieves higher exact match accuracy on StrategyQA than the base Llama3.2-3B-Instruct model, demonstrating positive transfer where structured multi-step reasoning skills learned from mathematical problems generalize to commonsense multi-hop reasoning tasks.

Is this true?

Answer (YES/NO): YES